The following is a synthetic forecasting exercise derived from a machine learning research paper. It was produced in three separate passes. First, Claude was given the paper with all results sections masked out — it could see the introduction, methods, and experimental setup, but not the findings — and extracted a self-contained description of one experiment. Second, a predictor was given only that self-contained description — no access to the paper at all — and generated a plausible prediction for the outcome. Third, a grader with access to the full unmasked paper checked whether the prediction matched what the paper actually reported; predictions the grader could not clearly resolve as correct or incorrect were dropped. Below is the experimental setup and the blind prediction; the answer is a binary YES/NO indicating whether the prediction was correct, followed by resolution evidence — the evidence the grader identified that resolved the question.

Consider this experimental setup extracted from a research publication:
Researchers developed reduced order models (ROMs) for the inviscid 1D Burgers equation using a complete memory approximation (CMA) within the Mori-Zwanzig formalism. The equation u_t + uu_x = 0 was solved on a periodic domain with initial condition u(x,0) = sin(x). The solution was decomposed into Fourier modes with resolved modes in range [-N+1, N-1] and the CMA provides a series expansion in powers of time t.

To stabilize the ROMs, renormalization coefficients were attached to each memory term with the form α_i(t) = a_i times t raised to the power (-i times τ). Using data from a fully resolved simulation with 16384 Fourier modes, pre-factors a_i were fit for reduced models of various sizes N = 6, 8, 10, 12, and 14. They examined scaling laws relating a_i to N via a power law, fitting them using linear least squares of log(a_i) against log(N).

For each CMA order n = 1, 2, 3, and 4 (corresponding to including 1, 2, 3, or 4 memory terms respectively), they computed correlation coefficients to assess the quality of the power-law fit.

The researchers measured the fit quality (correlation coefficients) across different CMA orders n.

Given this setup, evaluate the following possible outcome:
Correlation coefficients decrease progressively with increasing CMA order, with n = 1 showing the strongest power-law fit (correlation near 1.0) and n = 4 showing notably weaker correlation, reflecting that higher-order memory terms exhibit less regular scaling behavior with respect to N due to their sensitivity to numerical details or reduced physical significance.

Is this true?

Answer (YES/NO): NO